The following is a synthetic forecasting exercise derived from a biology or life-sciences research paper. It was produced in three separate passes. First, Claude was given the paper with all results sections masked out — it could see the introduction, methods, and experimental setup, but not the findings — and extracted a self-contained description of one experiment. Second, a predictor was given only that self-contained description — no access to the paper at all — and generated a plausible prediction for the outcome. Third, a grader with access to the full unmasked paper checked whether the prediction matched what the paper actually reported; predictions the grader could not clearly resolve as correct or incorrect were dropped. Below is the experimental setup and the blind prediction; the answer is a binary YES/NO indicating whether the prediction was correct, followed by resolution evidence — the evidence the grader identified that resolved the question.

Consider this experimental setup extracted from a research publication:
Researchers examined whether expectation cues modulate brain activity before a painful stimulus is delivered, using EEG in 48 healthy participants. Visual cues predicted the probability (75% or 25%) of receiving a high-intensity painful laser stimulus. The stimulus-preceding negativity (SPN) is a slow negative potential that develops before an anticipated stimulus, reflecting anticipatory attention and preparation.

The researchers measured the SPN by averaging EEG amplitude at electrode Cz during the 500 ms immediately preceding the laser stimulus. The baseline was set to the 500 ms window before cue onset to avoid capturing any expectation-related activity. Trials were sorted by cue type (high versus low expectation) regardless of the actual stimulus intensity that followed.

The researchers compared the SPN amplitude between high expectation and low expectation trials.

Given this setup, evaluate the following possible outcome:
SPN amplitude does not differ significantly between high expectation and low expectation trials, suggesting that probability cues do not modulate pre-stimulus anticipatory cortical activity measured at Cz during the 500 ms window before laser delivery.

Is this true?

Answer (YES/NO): YES